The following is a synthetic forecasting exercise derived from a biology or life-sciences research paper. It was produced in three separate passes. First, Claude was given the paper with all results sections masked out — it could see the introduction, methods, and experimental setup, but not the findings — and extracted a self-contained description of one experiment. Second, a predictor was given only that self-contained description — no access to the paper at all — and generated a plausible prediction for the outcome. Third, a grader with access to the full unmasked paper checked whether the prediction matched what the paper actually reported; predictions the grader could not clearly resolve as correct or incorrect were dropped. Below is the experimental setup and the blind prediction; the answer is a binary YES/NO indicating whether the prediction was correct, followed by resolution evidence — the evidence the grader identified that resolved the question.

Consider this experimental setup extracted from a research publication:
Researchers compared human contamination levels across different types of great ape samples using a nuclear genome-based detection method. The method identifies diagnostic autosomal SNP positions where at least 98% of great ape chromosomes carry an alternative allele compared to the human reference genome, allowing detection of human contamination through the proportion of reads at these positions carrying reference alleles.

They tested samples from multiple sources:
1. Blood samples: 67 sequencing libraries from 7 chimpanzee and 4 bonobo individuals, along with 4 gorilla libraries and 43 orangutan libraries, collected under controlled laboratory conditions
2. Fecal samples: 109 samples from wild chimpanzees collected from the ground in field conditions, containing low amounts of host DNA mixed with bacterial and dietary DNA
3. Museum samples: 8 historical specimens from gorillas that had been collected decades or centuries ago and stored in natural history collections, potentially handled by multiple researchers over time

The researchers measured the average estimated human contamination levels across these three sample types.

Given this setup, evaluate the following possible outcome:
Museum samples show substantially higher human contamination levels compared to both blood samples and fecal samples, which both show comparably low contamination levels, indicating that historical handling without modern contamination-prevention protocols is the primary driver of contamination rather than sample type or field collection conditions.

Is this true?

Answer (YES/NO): NO